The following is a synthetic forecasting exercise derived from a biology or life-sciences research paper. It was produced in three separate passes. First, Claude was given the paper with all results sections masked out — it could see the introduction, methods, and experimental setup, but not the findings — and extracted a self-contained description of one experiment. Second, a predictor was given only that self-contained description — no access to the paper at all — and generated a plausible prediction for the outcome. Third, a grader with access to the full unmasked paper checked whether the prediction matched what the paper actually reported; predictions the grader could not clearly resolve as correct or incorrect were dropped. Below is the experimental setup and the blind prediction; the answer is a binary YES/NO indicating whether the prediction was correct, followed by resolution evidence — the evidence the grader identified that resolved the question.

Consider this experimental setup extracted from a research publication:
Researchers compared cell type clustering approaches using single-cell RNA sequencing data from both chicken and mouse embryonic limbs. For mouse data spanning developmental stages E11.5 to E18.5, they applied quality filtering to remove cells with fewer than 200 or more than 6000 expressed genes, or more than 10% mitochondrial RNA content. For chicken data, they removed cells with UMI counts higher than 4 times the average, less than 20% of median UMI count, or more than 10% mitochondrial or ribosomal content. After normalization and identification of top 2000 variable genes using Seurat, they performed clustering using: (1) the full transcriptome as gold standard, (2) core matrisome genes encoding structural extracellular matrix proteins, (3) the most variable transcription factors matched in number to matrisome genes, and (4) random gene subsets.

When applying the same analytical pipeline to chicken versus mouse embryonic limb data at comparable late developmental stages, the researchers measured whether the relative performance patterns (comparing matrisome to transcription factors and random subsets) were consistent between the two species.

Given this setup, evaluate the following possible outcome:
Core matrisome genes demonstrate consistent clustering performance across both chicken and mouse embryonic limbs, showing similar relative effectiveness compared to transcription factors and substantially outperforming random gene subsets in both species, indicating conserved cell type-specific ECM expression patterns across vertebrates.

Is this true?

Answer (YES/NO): YES